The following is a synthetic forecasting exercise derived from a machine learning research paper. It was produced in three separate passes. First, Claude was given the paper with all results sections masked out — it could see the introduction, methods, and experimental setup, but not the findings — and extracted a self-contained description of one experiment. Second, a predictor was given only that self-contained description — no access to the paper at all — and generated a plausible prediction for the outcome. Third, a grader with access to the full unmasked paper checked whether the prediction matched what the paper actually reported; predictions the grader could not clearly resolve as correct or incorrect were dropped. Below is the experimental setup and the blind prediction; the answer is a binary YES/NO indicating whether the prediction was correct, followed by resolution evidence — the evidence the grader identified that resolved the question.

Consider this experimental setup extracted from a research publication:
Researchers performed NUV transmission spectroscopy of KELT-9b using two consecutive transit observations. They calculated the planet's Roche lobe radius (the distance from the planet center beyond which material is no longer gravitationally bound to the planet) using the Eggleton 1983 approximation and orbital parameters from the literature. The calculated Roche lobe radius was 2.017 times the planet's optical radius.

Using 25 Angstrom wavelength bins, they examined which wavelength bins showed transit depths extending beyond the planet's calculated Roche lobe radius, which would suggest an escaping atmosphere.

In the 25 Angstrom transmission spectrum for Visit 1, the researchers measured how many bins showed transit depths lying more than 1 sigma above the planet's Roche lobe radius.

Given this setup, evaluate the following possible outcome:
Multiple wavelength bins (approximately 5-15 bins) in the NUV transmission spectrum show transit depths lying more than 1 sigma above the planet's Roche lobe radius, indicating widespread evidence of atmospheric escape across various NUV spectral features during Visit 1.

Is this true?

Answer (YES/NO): NO